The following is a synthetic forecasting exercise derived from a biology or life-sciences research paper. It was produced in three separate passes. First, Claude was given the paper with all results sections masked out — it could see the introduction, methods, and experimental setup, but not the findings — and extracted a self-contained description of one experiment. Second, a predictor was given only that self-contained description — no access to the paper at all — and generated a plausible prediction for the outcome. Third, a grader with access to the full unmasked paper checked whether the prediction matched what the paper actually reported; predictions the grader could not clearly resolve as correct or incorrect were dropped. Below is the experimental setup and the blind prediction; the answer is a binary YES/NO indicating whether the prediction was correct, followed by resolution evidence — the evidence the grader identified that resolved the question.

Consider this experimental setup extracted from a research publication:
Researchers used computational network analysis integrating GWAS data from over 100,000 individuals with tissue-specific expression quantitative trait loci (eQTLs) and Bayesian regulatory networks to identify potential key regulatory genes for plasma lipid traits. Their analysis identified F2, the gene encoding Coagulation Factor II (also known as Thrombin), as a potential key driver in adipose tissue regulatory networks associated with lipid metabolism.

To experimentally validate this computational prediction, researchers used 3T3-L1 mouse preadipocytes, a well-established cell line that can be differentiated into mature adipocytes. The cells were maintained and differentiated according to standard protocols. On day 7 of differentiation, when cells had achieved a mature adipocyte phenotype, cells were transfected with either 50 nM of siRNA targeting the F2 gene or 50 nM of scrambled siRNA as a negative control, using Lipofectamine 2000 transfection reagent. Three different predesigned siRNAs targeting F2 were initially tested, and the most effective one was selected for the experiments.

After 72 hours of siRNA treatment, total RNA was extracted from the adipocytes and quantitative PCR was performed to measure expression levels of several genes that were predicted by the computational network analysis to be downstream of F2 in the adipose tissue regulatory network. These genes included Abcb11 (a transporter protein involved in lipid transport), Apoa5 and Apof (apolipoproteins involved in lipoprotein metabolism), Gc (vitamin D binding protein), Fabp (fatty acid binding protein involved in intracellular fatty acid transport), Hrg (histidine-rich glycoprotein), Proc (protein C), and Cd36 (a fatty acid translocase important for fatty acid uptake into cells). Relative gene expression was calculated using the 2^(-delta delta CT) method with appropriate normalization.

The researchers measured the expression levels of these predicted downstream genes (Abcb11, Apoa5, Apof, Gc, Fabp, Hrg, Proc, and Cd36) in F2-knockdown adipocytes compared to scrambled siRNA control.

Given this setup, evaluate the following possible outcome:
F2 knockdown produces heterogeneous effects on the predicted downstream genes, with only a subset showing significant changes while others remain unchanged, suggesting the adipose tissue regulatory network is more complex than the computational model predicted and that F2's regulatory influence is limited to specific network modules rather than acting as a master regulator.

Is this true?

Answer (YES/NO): NO